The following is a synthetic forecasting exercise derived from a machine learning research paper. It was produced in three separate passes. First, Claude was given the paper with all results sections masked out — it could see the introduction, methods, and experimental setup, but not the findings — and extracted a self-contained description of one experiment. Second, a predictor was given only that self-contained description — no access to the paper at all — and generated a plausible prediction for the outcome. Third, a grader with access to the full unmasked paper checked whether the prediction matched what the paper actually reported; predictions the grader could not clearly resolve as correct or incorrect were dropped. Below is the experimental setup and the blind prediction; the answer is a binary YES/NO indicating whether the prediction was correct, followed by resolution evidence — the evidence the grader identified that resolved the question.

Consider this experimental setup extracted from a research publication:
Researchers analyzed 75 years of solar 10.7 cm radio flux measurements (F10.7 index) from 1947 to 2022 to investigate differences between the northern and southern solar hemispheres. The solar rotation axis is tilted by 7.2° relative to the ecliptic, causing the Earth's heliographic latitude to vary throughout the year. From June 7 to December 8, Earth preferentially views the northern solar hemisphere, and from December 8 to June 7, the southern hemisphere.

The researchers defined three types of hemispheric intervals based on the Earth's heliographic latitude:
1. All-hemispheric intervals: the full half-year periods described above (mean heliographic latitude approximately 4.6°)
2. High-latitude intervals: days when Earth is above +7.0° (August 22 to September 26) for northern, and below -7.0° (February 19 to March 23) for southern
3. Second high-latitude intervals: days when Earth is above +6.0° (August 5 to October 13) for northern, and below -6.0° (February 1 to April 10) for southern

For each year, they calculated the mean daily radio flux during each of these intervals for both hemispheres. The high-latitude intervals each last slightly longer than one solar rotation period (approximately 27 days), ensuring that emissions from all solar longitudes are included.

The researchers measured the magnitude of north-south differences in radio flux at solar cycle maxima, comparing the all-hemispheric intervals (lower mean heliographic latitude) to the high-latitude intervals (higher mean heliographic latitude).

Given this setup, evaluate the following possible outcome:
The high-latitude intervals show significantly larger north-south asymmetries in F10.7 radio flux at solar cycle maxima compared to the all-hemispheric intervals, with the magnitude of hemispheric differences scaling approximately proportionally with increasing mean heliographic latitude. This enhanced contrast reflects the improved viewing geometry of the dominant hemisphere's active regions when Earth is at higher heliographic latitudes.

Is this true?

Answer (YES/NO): YES